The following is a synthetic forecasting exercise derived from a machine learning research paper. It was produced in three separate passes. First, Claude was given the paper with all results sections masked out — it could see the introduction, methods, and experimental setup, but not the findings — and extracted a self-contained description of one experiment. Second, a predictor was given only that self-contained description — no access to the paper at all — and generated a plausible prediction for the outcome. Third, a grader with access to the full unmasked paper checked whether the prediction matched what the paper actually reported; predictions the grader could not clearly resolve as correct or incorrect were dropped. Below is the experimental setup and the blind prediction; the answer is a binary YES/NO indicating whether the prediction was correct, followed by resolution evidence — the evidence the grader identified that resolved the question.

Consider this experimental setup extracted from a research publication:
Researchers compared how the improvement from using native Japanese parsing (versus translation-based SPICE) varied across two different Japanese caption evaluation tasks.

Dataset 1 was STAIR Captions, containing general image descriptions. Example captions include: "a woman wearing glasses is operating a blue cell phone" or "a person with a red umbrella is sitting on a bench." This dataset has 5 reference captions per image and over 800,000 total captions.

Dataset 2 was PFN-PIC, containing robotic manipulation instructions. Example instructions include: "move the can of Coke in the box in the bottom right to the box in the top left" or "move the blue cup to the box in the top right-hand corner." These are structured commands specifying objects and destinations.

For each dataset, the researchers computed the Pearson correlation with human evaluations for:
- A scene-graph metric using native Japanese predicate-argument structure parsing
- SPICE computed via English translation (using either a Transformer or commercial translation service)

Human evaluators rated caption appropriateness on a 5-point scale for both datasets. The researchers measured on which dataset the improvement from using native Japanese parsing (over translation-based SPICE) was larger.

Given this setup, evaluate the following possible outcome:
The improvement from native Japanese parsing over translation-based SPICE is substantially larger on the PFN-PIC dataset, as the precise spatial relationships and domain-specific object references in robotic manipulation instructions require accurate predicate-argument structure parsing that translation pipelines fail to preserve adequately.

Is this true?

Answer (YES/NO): YES